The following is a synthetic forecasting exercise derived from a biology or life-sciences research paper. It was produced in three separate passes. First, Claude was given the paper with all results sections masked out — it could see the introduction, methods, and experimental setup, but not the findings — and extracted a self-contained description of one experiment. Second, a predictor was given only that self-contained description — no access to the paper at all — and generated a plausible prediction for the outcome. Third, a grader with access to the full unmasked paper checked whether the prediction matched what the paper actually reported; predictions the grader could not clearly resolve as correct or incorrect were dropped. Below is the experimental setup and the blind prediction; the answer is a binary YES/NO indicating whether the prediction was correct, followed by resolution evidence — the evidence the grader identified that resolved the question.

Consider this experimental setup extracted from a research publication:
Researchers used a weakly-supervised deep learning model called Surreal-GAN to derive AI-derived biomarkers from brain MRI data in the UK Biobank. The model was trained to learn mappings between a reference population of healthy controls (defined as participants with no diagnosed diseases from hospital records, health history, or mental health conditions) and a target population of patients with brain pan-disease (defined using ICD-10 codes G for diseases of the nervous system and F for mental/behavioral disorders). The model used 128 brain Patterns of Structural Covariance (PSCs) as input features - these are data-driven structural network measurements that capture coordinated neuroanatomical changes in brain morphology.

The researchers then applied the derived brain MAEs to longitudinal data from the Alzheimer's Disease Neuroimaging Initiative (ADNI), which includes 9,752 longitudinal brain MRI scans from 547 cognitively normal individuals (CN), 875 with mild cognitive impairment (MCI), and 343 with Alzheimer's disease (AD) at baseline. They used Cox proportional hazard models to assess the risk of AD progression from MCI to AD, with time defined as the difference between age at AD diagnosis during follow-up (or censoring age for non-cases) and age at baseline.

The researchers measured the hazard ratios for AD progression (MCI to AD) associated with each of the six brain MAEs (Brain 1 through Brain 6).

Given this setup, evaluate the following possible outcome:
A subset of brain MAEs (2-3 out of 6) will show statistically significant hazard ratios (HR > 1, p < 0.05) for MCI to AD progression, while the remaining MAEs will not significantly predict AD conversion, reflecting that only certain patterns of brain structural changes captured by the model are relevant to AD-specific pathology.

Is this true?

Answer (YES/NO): NO